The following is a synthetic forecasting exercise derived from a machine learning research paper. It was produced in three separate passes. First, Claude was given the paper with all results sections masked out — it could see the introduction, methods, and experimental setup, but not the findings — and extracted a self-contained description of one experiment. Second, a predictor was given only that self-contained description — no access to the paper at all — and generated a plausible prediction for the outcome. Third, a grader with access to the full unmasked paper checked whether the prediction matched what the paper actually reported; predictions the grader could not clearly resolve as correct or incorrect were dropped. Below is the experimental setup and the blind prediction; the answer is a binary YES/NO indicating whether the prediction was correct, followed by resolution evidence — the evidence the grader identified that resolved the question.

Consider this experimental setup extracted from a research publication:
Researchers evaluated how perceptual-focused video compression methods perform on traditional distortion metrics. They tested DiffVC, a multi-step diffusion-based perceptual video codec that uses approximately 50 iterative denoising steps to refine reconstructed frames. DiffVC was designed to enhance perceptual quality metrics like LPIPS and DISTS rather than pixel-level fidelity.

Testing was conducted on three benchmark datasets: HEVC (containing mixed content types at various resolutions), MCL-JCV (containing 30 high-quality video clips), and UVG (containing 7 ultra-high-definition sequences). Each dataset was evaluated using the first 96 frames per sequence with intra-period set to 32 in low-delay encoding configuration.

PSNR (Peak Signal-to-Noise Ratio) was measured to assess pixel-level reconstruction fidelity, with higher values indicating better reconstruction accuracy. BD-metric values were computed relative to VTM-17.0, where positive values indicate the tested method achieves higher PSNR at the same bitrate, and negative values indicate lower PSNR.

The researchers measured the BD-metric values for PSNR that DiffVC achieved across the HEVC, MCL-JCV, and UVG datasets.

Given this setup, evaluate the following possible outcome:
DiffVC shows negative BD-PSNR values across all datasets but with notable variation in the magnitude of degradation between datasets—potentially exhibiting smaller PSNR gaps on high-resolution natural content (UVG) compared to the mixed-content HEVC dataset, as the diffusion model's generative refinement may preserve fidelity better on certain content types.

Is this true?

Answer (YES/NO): YES